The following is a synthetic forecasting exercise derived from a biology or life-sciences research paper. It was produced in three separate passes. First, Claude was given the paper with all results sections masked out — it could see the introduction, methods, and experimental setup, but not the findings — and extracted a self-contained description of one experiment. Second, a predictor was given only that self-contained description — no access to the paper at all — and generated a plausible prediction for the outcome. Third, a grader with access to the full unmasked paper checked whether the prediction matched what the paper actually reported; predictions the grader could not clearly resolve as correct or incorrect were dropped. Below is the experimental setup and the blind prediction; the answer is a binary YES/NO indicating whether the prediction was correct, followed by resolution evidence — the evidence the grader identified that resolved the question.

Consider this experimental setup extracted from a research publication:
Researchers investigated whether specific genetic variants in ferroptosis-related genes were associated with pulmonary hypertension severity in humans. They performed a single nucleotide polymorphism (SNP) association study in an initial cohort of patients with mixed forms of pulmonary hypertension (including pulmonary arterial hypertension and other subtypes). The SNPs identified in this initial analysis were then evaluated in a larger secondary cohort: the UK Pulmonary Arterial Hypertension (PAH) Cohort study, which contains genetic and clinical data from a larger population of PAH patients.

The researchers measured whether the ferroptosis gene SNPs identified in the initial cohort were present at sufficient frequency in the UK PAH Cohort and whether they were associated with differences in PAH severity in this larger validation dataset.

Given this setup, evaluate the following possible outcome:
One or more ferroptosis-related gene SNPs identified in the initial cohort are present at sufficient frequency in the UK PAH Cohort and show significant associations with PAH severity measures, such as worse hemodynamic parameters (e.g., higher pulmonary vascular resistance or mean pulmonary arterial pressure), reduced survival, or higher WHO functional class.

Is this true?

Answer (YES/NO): NO